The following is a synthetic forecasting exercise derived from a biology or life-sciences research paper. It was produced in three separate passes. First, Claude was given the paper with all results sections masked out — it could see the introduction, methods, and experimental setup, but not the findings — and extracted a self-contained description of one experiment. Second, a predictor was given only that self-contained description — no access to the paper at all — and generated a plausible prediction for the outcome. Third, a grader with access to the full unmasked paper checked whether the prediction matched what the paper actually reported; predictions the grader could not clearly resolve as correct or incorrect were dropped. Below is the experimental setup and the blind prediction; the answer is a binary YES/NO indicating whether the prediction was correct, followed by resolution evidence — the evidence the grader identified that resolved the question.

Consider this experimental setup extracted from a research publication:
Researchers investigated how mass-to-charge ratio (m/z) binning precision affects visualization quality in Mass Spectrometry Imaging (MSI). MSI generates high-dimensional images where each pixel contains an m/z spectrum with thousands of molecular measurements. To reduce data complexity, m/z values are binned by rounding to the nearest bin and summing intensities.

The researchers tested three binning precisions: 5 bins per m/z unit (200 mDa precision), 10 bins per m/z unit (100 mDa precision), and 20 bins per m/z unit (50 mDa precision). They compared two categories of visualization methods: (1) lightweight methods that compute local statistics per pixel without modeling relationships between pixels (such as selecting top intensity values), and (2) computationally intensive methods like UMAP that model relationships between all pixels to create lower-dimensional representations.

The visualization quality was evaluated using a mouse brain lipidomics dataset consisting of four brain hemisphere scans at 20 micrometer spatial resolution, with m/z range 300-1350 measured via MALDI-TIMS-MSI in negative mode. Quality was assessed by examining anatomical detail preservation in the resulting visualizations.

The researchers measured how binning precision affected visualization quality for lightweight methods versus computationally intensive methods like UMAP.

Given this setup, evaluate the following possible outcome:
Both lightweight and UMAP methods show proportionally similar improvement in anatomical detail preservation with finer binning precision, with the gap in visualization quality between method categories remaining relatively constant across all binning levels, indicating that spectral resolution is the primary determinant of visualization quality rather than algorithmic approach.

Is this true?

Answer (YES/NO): NO